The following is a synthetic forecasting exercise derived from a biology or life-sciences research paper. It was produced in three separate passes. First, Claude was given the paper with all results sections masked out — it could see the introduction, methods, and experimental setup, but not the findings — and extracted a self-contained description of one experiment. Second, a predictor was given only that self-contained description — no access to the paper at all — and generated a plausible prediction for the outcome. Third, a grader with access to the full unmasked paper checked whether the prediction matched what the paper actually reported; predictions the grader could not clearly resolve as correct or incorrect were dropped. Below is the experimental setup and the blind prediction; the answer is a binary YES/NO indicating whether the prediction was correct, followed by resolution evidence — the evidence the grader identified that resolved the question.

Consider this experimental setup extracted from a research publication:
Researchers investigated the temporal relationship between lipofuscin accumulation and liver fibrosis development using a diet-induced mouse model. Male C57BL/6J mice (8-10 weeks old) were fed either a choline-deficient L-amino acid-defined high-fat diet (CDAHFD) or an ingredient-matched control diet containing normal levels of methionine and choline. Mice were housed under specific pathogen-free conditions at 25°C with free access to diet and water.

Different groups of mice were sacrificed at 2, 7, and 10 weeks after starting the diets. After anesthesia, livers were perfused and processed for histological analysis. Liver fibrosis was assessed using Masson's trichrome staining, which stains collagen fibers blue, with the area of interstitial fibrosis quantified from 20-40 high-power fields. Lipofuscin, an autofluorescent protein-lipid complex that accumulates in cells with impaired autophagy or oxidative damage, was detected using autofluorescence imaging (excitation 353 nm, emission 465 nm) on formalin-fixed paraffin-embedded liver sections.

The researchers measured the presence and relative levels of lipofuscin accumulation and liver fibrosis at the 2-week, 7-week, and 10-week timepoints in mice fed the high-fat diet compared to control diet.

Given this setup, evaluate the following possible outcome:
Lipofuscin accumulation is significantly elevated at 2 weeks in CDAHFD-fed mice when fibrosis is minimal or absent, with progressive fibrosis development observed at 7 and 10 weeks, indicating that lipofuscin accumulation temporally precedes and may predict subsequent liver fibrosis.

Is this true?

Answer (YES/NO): YES